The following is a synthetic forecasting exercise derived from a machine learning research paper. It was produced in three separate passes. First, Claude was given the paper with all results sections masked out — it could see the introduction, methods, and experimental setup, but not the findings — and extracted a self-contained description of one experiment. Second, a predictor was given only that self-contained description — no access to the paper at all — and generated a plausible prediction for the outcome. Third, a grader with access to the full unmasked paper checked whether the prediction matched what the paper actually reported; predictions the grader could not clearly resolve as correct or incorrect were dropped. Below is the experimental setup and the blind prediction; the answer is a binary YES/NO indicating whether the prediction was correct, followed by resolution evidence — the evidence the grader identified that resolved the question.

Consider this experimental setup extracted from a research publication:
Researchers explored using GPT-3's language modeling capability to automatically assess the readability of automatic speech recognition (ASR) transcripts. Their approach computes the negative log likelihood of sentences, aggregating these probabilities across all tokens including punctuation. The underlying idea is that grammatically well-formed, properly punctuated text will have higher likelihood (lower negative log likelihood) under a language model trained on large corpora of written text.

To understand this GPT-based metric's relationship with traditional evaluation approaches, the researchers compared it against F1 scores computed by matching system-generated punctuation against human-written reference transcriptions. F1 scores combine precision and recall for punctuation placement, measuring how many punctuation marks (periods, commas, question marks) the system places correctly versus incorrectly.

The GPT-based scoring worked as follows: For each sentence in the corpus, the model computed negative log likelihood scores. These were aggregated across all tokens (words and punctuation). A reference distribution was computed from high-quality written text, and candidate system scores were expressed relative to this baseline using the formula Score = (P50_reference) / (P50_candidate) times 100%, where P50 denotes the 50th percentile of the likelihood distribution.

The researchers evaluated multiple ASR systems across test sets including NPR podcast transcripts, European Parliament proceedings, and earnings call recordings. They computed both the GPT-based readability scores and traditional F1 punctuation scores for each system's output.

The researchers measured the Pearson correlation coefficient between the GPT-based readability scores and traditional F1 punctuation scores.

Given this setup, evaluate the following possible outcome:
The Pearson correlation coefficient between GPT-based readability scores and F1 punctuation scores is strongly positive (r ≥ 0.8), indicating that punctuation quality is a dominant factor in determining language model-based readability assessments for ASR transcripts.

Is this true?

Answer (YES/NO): NO